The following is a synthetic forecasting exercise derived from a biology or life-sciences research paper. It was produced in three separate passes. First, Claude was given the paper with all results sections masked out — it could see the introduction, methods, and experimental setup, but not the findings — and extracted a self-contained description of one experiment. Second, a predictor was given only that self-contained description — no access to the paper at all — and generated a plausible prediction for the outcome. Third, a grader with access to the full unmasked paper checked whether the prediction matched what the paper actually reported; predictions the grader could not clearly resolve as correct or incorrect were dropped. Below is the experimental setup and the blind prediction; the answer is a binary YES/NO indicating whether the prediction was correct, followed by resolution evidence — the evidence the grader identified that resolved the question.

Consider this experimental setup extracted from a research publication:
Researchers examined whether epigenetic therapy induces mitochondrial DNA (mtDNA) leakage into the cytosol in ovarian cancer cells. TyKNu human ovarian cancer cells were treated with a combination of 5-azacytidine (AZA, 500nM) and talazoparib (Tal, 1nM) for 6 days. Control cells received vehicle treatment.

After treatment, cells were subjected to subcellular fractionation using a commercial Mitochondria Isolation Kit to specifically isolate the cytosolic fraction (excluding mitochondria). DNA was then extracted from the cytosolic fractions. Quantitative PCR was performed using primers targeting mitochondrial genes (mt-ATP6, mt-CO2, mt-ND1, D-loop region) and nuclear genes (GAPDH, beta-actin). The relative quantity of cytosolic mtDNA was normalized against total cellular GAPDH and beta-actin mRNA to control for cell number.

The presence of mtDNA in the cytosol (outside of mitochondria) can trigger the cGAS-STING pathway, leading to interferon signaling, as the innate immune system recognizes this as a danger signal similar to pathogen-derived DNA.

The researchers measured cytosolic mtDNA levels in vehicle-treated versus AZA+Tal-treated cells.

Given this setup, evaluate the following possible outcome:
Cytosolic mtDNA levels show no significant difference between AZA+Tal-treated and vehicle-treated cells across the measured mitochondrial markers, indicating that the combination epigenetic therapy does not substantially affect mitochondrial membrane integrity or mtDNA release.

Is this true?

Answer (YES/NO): NO